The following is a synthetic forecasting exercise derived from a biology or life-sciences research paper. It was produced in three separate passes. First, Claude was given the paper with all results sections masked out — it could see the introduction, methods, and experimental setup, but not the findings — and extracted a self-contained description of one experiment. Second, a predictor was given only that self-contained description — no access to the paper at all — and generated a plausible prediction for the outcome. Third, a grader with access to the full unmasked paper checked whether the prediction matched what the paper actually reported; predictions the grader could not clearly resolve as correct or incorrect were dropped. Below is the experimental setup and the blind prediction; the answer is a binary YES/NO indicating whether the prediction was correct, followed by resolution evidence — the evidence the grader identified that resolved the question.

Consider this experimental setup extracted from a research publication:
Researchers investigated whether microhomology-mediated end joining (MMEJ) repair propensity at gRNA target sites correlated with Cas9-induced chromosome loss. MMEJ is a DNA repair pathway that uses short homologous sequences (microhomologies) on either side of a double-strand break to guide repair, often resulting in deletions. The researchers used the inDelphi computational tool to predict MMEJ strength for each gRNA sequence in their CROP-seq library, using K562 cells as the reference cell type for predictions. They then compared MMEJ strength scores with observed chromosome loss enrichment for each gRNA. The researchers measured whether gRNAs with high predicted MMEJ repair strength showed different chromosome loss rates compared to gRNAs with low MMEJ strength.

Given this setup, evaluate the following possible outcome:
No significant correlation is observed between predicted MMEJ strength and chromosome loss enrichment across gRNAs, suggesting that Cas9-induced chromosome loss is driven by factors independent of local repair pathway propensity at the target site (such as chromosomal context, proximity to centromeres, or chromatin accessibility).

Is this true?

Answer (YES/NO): YES